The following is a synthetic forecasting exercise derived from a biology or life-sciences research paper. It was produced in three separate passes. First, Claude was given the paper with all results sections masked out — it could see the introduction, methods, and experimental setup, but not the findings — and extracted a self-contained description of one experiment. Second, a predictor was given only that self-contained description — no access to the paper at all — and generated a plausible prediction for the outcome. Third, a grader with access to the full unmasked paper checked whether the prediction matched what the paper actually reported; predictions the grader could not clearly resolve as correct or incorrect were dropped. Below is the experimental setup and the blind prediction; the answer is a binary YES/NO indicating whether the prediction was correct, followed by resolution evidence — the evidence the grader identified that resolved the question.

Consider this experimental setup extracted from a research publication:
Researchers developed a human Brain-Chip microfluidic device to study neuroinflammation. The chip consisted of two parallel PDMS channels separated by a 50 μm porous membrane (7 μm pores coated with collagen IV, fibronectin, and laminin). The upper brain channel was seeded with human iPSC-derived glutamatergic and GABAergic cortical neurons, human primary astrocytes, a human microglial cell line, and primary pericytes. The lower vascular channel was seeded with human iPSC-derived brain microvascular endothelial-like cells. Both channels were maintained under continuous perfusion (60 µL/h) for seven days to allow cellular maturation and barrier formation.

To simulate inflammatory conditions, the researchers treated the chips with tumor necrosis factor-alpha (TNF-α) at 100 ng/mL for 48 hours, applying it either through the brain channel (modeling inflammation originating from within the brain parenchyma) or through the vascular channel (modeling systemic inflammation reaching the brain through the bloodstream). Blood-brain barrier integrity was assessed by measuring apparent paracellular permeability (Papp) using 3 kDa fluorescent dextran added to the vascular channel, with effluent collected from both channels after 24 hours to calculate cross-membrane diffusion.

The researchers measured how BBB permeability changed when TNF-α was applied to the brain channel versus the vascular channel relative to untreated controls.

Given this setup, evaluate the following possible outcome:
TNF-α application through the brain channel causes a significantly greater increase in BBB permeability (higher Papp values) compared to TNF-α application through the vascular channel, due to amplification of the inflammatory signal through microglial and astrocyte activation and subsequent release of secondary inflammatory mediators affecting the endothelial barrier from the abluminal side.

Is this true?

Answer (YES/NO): YES